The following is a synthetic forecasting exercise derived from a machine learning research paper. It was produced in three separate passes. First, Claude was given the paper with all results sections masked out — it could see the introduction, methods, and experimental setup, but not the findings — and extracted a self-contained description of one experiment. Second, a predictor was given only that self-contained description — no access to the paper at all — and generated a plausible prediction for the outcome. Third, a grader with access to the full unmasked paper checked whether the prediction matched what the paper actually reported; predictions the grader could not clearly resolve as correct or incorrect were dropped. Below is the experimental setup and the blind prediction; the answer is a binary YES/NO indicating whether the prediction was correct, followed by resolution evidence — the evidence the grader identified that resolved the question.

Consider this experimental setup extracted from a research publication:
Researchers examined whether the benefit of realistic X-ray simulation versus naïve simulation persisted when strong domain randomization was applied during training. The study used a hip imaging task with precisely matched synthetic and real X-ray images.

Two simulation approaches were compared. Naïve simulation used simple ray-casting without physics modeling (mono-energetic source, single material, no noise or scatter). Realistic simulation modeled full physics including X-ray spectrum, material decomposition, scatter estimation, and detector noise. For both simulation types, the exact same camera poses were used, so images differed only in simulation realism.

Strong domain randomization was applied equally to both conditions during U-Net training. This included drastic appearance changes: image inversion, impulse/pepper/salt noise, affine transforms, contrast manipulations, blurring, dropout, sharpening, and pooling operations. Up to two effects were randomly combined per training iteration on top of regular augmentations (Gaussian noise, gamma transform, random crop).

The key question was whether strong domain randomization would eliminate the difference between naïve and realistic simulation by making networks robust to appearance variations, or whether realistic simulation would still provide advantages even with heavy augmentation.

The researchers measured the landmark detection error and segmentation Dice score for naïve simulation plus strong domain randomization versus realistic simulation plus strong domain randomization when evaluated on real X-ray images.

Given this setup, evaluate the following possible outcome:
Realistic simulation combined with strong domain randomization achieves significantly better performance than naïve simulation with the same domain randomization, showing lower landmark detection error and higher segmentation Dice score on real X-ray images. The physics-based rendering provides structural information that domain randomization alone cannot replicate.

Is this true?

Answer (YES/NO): YES